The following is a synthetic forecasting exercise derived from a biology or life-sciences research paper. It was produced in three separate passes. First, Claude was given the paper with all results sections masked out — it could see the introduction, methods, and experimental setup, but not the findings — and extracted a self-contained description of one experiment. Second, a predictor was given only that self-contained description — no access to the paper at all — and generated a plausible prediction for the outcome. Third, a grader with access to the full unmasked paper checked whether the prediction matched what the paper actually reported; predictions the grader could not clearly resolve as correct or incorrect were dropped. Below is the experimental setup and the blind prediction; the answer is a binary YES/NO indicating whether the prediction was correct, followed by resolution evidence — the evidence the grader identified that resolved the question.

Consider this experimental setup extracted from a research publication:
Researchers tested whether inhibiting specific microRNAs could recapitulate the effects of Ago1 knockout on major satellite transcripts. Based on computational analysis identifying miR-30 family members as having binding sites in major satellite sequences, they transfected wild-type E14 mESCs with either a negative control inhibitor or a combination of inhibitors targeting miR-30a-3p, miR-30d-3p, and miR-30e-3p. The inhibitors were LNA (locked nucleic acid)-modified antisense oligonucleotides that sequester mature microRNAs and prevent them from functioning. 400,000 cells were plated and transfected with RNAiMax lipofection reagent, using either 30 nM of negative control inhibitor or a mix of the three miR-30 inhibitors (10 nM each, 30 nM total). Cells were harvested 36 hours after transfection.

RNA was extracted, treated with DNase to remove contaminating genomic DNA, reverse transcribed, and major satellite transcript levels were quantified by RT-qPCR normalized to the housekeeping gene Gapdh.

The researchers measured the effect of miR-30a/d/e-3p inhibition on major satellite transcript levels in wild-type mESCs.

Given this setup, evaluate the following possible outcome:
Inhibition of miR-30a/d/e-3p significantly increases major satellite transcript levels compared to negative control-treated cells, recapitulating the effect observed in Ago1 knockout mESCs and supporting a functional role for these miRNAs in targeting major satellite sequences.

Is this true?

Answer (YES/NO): YES